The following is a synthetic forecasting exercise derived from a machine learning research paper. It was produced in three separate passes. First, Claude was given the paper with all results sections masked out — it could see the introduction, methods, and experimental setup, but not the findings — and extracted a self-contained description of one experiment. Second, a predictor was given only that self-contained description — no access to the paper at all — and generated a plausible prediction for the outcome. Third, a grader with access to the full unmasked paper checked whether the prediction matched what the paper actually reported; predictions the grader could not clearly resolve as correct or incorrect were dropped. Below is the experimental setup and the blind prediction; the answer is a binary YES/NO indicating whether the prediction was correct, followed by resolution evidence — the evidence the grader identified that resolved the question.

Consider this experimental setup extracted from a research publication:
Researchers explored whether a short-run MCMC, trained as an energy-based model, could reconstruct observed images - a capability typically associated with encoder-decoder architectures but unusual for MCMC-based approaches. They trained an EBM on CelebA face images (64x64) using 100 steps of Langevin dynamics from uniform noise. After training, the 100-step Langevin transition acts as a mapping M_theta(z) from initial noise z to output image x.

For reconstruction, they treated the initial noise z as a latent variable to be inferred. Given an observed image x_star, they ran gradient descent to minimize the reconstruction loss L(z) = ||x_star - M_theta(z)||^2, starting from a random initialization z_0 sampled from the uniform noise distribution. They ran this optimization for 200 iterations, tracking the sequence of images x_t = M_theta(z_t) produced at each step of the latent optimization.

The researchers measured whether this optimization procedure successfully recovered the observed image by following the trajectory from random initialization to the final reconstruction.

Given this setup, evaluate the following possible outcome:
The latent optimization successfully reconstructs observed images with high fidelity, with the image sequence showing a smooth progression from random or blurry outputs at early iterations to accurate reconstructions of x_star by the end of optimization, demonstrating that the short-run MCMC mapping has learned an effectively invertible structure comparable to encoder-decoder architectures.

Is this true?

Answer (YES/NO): YES